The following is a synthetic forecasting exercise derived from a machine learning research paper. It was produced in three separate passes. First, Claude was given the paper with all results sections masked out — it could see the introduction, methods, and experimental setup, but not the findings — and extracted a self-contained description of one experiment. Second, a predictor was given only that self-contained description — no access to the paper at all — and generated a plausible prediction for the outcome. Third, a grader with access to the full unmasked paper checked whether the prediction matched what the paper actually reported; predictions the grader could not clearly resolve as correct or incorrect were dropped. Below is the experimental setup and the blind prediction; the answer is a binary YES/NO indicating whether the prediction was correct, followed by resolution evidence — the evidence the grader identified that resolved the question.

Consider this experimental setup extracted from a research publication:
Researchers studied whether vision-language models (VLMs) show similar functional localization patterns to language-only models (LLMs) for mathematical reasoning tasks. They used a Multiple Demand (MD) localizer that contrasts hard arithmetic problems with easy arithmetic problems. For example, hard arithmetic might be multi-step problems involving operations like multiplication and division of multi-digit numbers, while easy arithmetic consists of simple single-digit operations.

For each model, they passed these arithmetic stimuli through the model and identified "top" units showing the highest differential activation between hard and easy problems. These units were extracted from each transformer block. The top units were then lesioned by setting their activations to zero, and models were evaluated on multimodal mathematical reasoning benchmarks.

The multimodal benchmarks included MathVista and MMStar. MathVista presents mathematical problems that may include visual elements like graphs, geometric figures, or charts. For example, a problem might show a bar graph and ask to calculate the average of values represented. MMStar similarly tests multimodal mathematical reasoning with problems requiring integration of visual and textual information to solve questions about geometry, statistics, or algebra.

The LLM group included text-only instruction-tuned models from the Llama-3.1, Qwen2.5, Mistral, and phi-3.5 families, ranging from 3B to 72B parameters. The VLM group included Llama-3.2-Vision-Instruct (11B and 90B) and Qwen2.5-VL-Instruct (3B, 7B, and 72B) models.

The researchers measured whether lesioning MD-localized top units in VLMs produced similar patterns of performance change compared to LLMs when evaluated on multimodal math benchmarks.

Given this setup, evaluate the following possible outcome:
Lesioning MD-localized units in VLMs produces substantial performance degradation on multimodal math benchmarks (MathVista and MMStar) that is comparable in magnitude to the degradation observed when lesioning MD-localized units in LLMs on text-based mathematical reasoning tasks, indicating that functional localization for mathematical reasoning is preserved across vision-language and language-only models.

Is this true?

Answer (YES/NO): NO